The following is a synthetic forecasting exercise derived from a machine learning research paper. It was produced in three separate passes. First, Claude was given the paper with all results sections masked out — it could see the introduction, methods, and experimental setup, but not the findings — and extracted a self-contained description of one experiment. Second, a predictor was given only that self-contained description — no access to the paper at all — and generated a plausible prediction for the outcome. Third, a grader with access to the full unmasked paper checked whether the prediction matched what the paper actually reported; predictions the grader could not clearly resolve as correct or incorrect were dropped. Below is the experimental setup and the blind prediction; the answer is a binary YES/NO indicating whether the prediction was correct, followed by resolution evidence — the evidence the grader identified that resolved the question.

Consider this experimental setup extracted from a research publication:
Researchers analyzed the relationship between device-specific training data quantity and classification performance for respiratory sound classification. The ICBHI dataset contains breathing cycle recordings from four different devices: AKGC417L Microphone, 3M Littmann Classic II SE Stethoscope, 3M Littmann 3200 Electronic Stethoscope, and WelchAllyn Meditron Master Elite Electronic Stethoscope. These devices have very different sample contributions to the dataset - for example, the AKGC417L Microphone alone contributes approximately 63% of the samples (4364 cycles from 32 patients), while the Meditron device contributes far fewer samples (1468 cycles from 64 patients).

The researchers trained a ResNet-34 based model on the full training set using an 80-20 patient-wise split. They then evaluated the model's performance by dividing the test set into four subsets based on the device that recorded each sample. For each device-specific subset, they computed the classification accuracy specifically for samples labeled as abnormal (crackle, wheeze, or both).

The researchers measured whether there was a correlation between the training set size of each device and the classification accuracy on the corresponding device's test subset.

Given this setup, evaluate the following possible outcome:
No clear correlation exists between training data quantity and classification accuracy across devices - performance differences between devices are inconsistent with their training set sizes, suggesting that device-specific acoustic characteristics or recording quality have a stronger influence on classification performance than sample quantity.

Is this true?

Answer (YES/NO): NO